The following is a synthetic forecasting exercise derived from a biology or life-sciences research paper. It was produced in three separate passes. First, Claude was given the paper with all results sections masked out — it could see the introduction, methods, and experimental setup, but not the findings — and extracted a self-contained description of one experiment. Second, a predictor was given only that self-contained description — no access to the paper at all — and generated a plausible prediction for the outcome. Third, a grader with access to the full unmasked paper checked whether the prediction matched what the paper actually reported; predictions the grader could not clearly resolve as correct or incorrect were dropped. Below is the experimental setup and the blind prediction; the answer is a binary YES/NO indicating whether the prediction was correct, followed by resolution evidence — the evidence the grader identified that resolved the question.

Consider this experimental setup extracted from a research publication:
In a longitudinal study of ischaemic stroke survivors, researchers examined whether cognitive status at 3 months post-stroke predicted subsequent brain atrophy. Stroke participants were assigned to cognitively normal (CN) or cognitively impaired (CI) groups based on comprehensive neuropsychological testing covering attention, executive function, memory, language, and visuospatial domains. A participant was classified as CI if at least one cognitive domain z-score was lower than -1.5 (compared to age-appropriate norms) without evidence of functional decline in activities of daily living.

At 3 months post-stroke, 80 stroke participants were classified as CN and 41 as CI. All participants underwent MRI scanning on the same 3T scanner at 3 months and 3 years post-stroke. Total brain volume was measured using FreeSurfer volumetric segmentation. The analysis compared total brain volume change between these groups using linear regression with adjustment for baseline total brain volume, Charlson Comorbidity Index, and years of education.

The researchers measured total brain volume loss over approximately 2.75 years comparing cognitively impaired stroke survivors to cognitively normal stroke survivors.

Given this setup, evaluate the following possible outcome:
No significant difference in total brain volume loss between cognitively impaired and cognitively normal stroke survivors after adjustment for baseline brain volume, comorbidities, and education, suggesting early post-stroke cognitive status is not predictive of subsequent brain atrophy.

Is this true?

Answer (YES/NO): NO